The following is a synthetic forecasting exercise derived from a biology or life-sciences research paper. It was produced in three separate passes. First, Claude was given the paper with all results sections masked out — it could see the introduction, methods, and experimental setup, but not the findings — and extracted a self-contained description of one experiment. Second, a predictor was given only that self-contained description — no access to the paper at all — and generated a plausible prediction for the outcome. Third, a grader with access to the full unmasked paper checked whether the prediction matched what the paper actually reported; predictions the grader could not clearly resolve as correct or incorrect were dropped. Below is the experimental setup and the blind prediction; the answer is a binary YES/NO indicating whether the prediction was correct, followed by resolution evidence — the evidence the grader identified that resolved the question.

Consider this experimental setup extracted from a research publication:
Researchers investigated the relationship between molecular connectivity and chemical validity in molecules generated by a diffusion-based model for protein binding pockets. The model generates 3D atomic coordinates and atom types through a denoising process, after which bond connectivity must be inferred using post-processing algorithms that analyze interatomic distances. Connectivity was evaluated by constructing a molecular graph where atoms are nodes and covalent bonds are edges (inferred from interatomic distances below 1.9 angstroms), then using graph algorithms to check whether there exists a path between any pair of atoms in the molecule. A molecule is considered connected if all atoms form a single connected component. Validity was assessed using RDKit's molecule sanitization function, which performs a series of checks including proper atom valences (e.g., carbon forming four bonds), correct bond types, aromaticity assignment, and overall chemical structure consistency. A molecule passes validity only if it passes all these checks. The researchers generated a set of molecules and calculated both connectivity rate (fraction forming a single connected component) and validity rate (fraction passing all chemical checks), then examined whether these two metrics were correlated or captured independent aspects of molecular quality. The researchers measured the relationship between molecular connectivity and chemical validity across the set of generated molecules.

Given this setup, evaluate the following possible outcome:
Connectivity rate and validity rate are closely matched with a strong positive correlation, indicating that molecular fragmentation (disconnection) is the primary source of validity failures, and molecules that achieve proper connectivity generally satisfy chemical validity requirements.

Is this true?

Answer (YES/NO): NO